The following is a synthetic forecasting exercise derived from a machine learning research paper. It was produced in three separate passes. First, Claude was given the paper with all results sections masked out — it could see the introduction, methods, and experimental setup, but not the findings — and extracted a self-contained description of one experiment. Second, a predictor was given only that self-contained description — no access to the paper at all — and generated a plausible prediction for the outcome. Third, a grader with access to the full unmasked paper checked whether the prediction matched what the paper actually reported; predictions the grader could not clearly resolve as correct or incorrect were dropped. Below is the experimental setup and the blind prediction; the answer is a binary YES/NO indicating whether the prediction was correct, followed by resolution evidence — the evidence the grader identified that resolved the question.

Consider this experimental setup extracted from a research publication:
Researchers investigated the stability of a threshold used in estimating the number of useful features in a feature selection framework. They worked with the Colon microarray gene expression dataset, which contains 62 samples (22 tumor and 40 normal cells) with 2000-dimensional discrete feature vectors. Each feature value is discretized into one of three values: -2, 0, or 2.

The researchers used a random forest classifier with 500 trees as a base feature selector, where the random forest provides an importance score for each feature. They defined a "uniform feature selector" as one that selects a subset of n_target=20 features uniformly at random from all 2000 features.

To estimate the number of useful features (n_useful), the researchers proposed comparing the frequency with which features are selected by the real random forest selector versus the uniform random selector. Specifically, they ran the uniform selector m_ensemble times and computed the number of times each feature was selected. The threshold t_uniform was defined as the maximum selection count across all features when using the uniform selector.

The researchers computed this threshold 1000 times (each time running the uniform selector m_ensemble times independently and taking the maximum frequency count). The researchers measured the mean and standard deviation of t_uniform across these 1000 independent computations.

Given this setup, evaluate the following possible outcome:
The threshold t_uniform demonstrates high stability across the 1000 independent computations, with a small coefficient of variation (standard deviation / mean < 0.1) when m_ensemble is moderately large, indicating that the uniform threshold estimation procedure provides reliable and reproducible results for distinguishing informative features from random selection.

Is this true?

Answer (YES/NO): NO